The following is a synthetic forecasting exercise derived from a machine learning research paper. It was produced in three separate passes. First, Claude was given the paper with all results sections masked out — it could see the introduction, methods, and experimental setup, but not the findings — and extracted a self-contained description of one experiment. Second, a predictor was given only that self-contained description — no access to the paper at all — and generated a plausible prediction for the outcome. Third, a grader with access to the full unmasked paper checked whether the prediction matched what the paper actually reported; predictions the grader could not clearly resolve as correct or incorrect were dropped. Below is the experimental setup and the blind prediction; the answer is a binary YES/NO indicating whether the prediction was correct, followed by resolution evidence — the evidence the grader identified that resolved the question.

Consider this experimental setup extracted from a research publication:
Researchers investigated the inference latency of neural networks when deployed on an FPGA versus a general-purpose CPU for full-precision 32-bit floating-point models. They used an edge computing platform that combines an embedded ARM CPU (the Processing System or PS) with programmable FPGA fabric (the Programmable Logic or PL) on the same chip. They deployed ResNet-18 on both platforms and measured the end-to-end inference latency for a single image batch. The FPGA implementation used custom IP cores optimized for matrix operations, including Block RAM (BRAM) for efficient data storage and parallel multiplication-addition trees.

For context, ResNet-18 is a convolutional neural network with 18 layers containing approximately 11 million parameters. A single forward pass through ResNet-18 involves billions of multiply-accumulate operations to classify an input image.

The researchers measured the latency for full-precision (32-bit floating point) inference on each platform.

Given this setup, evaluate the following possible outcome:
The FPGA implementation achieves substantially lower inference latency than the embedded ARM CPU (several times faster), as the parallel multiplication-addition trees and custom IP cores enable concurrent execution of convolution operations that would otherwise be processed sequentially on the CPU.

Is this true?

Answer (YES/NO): NO